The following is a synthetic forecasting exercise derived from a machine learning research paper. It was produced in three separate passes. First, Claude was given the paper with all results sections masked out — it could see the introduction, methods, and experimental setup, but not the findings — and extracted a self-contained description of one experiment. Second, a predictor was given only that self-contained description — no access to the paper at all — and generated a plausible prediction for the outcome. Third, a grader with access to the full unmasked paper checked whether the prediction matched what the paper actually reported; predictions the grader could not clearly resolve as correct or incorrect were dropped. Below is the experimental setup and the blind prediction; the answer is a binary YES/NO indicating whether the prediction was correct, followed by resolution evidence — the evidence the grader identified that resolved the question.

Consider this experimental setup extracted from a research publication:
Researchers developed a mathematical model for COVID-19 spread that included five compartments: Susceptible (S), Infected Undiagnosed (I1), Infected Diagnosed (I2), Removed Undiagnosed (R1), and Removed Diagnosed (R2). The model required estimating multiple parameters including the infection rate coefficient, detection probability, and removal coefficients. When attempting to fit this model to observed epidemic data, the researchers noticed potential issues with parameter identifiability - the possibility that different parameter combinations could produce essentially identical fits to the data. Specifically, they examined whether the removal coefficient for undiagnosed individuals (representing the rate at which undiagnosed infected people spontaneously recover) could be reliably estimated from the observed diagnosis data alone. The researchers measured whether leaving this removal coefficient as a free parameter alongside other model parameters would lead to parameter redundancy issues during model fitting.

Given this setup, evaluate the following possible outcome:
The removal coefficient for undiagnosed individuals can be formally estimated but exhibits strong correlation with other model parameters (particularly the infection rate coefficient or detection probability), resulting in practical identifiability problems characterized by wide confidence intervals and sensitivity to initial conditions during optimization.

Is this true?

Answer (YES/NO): NO